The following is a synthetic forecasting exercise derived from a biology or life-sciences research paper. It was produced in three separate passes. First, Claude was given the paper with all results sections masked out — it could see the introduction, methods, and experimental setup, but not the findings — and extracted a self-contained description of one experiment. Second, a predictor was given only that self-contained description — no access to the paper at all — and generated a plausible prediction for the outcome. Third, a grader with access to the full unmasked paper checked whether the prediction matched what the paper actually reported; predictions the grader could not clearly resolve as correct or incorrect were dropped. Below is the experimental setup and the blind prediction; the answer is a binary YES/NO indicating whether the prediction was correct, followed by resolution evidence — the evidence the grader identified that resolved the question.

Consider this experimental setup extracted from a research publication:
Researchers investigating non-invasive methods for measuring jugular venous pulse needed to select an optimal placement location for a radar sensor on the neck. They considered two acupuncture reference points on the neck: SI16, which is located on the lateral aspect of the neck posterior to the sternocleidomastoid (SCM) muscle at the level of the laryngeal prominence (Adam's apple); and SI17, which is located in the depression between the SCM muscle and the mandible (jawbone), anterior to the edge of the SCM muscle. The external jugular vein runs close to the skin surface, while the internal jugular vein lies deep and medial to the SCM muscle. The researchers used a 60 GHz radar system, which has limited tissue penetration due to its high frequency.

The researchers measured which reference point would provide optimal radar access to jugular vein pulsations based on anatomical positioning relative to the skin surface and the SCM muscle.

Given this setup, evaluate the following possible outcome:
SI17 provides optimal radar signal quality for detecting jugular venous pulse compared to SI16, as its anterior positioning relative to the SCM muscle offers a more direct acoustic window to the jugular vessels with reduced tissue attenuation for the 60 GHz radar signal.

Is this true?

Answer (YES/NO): NO